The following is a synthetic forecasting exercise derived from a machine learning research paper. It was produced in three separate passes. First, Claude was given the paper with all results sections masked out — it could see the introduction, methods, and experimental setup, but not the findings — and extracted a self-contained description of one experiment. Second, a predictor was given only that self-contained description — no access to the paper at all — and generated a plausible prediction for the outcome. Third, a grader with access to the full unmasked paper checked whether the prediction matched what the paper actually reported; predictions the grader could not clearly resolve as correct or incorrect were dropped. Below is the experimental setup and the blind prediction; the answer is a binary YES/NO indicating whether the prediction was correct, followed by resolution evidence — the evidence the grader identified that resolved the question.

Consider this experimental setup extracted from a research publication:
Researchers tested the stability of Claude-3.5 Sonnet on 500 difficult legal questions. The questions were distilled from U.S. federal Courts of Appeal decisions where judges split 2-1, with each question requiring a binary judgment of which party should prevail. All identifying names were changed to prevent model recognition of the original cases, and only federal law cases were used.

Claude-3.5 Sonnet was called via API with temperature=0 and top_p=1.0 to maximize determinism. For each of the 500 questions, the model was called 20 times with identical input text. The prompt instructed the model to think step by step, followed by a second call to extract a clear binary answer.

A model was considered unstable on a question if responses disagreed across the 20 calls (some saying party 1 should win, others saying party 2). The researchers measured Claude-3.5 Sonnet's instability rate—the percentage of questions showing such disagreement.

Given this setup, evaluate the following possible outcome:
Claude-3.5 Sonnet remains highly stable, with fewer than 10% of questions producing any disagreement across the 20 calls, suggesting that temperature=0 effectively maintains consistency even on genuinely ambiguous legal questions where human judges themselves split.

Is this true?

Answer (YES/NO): NO